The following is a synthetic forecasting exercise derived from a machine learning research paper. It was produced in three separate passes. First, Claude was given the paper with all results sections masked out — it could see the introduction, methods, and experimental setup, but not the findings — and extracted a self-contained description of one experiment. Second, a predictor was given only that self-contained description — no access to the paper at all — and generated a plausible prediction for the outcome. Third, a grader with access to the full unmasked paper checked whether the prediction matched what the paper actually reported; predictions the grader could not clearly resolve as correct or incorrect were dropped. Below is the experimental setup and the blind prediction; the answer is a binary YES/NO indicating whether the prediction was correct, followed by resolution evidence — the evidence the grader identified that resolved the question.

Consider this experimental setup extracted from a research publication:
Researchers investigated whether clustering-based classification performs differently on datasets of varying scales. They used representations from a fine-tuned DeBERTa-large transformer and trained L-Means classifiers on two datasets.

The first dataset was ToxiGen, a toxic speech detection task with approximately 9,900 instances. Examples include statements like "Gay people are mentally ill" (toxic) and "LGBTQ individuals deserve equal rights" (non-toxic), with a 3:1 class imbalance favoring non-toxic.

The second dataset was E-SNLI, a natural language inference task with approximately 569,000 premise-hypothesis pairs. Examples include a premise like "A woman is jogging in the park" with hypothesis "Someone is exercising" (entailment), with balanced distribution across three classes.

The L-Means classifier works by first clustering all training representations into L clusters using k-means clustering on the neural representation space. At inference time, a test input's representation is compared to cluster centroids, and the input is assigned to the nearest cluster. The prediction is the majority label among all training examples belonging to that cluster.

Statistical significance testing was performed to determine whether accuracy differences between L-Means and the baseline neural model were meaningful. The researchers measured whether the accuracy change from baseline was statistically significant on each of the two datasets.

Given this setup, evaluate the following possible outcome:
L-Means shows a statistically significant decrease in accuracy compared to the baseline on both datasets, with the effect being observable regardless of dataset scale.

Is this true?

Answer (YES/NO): NO